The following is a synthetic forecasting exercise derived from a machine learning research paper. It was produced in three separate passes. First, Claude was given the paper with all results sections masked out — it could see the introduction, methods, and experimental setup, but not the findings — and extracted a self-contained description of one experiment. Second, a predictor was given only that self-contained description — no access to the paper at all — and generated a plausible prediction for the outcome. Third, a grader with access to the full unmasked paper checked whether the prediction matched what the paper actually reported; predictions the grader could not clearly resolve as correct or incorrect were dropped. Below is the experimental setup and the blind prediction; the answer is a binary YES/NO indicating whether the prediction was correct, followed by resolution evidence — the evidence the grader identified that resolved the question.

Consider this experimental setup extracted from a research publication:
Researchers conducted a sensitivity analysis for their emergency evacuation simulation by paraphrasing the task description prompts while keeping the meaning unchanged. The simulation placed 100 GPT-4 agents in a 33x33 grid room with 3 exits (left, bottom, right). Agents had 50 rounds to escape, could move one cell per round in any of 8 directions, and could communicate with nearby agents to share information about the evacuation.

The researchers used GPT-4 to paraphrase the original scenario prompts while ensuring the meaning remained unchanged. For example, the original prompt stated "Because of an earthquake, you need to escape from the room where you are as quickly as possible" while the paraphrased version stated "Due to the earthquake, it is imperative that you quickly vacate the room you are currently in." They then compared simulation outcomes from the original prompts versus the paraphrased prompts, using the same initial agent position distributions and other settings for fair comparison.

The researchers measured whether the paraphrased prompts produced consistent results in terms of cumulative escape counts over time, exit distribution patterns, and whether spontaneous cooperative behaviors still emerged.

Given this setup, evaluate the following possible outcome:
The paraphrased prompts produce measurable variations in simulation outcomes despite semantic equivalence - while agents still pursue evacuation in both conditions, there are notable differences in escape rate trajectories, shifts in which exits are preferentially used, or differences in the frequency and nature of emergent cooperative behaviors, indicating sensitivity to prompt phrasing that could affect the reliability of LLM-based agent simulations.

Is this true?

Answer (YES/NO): NO